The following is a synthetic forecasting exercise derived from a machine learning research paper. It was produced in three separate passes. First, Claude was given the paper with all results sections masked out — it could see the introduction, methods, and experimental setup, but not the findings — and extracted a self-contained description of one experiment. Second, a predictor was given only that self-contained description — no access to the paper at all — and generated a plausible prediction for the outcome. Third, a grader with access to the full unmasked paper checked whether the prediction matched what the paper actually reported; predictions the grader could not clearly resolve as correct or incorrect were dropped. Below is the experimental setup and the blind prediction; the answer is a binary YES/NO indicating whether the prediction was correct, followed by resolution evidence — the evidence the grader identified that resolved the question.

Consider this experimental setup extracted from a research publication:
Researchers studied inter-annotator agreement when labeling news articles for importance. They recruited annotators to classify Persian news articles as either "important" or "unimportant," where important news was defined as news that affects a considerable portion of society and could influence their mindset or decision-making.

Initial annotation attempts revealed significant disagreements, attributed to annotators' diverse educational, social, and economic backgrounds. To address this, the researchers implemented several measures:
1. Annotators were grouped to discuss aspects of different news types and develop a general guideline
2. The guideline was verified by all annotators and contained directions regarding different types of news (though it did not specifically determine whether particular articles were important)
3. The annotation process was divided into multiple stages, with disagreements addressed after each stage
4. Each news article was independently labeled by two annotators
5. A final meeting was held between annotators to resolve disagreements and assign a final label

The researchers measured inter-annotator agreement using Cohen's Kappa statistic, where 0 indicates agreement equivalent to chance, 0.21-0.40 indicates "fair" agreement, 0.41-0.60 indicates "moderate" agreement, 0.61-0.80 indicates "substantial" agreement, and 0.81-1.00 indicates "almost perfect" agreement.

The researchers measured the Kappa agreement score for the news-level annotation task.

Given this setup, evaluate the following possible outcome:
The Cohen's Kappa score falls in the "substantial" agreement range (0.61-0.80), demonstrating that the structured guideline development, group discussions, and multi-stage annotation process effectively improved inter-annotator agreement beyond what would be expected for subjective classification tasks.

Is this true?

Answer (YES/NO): NO